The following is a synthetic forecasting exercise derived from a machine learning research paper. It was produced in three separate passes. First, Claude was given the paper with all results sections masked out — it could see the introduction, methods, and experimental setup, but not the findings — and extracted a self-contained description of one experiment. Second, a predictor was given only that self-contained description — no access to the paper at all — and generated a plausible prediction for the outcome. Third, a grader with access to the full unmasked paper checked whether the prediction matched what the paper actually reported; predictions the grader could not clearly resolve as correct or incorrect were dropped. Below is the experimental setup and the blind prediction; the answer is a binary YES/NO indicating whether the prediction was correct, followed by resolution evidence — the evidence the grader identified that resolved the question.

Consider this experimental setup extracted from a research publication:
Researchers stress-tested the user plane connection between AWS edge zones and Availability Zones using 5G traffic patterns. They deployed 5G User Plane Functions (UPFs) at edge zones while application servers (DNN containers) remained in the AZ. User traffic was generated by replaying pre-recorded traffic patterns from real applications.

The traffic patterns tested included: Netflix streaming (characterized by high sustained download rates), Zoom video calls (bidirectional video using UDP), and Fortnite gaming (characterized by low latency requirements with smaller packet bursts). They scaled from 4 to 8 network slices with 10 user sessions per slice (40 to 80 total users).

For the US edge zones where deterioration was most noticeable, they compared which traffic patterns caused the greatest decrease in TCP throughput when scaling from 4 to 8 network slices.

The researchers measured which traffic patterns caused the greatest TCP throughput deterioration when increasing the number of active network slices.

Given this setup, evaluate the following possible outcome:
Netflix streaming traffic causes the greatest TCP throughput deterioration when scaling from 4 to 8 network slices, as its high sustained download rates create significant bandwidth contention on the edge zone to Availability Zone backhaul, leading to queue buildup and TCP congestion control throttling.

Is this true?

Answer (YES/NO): NO